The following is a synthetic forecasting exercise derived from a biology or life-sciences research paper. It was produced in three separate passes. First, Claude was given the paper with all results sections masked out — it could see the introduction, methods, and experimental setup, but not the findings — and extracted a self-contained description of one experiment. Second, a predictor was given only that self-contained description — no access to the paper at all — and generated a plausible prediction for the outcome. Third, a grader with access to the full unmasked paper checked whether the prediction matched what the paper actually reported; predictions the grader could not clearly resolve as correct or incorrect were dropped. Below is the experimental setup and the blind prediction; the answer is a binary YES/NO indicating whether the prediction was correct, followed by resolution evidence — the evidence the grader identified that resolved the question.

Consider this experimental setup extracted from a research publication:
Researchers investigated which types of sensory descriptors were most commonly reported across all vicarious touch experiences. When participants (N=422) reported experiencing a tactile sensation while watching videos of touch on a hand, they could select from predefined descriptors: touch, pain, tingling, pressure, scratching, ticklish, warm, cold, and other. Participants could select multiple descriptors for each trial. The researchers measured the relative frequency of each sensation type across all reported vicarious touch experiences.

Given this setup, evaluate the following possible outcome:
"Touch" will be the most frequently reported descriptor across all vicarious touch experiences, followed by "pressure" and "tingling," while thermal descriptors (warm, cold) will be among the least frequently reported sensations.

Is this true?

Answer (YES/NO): NO